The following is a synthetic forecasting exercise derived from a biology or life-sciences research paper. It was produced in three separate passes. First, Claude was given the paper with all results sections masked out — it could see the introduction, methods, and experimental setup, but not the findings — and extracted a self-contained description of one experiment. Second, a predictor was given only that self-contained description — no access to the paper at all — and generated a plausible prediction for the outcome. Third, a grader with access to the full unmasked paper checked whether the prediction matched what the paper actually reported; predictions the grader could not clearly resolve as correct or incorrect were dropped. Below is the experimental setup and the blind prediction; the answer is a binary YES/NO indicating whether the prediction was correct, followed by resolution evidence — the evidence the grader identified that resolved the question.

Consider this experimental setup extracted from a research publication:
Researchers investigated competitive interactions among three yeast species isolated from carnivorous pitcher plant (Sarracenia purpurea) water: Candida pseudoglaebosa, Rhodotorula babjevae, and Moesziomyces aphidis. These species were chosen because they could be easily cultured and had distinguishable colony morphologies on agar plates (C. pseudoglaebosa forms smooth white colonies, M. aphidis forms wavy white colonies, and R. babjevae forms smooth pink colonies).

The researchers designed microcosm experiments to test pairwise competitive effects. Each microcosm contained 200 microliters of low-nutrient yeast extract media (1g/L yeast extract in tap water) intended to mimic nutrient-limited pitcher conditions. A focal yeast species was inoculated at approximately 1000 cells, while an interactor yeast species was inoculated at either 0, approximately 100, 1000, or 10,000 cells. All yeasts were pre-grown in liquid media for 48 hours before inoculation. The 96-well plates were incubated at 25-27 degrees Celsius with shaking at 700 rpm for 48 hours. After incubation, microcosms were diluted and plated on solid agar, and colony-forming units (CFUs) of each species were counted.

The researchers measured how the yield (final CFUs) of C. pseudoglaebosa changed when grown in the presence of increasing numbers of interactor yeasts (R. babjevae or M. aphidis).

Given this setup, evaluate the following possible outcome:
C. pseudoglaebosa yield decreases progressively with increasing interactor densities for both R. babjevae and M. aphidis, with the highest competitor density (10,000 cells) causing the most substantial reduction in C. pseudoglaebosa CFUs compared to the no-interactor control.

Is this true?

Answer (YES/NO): NO